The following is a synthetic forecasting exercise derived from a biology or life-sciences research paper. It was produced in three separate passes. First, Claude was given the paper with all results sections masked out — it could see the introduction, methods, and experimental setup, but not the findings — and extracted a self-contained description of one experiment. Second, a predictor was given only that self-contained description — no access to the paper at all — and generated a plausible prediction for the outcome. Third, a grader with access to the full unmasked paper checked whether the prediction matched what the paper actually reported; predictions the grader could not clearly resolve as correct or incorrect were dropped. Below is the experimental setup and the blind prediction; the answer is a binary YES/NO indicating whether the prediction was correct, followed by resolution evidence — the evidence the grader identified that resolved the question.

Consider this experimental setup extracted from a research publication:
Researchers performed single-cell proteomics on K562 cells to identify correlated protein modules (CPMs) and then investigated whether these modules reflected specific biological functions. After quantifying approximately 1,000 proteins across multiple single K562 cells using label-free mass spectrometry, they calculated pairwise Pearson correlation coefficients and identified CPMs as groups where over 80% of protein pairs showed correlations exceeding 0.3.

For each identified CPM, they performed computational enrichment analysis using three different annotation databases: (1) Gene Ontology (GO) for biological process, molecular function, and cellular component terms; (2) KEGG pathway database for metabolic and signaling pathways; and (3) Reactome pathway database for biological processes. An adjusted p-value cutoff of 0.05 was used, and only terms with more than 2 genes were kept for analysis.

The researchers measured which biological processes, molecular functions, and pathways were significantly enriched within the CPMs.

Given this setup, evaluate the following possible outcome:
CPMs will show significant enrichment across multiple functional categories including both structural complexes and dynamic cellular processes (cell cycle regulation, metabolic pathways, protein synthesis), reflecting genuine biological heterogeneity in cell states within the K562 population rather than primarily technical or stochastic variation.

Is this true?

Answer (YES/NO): NO